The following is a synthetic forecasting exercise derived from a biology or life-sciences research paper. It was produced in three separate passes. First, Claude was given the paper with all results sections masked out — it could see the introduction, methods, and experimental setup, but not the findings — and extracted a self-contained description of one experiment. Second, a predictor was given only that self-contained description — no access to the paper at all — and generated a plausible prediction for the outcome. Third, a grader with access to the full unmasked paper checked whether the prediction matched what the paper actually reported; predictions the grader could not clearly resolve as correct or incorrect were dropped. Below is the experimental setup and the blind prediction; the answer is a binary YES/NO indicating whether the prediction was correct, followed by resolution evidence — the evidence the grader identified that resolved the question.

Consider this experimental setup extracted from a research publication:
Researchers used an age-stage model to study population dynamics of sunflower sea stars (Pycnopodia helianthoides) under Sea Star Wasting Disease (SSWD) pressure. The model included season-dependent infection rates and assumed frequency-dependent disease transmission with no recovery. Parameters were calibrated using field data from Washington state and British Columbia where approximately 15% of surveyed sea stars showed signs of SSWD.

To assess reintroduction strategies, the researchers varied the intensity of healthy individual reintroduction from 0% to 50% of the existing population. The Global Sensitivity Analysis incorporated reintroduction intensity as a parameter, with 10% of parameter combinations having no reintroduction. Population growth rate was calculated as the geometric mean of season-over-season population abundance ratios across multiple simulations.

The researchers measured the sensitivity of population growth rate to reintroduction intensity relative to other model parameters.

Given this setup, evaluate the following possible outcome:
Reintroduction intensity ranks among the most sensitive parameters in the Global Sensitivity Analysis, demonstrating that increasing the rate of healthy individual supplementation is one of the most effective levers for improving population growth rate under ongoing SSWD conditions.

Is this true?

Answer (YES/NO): NO